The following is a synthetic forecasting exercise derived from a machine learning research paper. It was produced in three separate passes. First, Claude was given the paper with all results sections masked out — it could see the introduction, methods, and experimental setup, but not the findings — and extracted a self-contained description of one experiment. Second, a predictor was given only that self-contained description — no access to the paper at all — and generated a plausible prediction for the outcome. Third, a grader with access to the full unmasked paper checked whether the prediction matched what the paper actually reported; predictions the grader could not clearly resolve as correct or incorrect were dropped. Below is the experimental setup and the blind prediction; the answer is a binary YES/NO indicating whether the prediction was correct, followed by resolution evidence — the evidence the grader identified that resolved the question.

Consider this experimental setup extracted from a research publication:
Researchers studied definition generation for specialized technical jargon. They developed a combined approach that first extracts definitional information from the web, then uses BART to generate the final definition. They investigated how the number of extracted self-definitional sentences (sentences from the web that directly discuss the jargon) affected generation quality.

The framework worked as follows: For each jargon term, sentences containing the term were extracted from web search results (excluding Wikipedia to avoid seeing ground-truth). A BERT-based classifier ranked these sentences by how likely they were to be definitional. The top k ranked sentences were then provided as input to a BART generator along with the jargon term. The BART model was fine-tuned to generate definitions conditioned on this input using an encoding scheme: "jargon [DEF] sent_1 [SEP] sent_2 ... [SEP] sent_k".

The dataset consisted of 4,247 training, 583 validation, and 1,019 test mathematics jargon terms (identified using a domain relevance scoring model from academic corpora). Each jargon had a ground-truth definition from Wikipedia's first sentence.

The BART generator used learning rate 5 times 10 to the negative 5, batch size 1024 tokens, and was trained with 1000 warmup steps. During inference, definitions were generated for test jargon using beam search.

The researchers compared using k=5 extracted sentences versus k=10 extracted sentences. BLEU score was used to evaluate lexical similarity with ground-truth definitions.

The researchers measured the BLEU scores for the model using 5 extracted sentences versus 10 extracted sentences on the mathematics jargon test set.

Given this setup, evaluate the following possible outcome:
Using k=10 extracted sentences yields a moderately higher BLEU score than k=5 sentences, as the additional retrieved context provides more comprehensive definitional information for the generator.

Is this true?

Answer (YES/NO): YES